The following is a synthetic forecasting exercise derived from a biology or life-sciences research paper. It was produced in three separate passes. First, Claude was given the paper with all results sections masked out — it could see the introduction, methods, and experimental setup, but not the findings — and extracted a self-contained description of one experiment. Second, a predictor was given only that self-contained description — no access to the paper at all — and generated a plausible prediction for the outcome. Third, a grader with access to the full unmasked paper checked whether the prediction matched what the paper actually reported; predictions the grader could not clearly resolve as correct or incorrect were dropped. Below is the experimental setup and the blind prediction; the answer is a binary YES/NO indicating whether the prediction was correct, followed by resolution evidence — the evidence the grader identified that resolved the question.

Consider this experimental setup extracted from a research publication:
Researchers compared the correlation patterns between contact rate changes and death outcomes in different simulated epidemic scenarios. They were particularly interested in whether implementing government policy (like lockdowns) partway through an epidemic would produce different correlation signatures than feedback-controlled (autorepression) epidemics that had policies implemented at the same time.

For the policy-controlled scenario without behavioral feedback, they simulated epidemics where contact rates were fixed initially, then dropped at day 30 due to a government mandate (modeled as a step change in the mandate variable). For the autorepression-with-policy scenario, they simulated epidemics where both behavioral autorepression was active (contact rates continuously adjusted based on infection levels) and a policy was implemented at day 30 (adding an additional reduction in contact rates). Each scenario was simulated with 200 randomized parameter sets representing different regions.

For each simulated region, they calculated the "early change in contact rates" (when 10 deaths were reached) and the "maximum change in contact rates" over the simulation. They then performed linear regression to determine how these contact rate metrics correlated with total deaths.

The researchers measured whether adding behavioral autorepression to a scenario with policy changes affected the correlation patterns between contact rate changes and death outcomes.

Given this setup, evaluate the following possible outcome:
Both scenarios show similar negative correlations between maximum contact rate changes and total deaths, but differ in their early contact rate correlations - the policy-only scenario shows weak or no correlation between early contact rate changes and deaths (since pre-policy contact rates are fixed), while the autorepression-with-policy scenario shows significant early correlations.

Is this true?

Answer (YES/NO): NO